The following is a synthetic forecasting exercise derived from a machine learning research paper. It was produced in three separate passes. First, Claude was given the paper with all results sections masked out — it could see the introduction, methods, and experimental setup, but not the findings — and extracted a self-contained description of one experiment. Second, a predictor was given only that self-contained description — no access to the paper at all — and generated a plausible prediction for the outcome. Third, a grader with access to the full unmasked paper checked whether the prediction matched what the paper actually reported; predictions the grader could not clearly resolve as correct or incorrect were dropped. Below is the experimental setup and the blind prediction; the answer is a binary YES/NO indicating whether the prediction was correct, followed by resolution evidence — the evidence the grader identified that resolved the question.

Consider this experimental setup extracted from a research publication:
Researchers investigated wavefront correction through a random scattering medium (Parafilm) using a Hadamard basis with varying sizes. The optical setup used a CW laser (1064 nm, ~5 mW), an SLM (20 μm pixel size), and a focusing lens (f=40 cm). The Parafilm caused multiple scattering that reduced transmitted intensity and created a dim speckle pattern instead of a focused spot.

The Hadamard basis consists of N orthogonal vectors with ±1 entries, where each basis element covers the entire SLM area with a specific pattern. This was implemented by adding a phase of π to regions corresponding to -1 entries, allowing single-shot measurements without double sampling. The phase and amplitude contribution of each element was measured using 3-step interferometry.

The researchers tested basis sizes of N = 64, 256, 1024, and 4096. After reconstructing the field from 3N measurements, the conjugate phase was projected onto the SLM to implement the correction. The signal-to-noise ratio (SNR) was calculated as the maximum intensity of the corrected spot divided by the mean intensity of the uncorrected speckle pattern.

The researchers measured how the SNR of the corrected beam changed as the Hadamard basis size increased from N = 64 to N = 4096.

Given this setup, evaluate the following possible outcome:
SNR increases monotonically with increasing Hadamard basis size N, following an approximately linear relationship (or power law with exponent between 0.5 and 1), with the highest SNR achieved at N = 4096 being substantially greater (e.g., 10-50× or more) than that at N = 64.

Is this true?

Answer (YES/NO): NO